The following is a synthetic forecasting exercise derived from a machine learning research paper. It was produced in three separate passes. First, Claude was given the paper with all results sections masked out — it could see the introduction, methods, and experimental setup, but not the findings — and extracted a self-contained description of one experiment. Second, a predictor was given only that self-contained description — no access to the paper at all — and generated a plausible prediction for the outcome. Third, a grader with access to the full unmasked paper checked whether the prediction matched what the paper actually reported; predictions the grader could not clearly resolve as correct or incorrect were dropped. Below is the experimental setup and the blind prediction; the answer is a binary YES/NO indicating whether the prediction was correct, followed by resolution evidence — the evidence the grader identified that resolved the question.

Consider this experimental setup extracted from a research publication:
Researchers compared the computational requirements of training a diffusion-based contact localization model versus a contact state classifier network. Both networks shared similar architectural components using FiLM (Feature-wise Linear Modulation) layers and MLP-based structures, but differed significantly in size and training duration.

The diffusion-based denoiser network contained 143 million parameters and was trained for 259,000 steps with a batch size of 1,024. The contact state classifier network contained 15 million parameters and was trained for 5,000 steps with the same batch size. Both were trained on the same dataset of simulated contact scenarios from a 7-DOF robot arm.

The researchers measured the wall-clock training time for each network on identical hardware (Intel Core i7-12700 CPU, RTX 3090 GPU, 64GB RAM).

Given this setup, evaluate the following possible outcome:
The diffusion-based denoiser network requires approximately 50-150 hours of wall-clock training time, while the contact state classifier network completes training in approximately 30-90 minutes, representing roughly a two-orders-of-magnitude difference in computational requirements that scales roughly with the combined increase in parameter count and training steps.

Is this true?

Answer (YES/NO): NO